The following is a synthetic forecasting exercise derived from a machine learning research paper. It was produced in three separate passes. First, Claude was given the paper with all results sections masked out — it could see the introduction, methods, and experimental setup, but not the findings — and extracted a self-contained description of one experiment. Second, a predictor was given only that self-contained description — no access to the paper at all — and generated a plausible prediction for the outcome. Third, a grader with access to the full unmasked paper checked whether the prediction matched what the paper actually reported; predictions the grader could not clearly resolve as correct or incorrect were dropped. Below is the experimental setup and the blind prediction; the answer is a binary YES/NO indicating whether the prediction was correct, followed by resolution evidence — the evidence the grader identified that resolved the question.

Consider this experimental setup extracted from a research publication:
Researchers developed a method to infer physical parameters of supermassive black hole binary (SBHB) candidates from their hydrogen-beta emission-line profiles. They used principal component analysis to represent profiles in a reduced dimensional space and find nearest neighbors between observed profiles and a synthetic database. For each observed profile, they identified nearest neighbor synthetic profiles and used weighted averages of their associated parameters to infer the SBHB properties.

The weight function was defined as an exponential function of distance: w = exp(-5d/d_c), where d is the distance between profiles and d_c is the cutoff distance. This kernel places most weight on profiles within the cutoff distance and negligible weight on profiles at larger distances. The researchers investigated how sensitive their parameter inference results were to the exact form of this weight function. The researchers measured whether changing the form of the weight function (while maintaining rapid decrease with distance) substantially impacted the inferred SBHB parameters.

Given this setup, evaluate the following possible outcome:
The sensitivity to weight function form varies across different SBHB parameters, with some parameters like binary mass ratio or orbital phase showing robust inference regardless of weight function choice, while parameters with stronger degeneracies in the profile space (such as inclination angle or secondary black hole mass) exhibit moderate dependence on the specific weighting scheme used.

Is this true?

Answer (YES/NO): NO